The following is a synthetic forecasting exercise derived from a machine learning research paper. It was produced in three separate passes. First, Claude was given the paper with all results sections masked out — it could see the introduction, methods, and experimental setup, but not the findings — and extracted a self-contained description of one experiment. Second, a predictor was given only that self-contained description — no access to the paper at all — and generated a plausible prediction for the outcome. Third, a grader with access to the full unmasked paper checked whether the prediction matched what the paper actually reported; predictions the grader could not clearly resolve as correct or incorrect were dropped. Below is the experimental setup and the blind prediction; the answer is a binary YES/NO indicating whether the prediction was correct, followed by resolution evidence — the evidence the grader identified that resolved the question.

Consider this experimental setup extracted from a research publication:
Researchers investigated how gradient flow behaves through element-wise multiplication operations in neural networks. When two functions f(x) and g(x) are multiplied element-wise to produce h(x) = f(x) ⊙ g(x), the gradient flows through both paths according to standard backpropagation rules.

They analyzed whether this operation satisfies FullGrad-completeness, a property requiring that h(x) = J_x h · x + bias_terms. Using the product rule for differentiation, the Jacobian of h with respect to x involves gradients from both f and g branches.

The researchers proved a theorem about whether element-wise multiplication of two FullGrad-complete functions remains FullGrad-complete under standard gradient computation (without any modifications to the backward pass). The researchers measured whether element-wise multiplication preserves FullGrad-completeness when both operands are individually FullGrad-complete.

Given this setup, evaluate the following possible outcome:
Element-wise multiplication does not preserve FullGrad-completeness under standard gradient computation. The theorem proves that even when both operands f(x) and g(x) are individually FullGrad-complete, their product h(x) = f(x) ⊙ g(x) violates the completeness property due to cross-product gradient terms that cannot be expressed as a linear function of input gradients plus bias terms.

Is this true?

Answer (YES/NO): YES